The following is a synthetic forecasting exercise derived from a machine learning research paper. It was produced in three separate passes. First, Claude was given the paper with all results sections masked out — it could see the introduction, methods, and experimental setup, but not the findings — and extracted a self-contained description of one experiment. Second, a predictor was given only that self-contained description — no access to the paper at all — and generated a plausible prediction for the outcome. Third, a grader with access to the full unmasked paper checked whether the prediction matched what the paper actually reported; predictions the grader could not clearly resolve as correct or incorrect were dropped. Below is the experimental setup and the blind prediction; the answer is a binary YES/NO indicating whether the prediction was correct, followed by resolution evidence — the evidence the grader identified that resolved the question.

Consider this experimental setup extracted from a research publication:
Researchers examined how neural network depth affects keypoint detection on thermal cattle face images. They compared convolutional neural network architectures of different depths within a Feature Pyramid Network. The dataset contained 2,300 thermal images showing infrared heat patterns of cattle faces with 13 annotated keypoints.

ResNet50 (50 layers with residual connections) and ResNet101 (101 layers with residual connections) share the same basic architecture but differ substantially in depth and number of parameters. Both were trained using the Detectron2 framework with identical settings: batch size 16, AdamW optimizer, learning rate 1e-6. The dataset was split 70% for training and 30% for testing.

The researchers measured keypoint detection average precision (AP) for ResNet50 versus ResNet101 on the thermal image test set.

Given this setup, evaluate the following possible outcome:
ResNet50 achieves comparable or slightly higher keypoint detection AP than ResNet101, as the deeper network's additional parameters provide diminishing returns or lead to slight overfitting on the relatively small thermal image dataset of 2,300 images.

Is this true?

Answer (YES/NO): NO